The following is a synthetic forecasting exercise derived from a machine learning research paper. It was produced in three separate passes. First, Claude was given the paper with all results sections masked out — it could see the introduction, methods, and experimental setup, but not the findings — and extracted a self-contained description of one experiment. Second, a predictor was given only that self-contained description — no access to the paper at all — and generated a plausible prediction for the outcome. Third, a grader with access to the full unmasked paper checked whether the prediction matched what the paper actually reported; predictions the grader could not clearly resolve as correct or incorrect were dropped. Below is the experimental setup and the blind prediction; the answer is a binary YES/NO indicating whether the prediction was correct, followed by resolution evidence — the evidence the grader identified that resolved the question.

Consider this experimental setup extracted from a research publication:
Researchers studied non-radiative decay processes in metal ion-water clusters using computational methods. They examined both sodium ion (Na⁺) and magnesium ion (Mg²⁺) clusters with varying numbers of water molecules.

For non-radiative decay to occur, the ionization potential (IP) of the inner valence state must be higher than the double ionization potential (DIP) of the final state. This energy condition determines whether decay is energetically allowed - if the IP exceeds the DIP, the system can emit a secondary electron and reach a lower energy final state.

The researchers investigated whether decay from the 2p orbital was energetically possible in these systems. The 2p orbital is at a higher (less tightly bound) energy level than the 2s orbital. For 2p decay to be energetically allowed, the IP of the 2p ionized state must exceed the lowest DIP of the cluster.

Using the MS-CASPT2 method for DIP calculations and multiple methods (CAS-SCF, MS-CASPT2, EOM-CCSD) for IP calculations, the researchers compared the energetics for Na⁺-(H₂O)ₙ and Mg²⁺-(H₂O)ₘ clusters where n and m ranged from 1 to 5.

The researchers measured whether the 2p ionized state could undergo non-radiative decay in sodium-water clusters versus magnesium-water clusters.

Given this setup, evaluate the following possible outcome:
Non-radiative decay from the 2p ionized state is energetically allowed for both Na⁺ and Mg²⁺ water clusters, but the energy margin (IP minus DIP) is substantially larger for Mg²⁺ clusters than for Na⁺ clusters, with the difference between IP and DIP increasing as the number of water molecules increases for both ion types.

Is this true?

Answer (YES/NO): NO